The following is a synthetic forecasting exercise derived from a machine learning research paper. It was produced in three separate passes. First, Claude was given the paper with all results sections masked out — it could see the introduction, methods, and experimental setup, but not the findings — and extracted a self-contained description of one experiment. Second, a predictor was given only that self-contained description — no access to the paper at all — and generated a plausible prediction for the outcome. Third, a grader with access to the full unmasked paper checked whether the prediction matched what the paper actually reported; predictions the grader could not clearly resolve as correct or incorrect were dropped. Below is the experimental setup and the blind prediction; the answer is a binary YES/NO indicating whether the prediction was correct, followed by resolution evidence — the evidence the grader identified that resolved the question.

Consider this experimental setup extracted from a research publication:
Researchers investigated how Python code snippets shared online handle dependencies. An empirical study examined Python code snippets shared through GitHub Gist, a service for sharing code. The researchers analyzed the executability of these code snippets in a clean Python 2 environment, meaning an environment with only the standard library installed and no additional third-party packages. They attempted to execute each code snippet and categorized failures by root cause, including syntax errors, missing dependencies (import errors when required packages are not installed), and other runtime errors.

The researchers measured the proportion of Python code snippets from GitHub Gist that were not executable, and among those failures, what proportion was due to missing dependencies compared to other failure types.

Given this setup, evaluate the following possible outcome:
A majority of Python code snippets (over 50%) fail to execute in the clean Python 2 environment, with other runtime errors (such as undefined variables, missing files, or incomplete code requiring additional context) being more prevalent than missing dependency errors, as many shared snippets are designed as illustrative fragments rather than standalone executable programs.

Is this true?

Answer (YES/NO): NO